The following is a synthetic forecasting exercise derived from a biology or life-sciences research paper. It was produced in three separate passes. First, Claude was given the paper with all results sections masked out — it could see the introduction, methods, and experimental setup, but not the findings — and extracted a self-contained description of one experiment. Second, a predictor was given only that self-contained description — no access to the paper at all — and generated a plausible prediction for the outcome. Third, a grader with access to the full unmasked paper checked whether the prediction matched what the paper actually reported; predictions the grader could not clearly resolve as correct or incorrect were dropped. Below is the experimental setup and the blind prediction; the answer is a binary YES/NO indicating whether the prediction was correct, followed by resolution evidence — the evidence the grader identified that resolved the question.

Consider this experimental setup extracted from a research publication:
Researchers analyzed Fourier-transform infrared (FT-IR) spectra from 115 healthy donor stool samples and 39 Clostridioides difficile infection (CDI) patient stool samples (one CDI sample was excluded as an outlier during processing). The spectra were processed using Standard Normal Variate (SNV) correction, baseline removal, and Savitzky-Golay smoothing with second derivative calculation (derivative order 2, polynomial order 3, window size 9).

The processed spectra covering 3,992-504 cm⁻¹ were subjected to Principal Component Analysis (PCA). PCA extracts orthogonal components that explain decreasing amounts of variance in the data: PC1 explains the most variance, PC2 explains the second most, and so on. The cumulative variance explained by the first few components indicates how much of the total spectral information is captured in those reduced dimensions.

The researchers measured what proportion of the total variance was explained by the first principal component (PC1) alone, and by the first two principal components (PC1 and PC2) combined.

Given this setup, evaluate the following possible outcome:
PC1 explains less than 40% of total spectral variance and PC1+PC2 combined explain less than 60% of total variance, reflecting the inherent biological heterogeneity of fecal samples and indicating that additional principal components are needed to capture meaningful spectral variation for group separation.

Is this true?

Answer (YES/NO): YES